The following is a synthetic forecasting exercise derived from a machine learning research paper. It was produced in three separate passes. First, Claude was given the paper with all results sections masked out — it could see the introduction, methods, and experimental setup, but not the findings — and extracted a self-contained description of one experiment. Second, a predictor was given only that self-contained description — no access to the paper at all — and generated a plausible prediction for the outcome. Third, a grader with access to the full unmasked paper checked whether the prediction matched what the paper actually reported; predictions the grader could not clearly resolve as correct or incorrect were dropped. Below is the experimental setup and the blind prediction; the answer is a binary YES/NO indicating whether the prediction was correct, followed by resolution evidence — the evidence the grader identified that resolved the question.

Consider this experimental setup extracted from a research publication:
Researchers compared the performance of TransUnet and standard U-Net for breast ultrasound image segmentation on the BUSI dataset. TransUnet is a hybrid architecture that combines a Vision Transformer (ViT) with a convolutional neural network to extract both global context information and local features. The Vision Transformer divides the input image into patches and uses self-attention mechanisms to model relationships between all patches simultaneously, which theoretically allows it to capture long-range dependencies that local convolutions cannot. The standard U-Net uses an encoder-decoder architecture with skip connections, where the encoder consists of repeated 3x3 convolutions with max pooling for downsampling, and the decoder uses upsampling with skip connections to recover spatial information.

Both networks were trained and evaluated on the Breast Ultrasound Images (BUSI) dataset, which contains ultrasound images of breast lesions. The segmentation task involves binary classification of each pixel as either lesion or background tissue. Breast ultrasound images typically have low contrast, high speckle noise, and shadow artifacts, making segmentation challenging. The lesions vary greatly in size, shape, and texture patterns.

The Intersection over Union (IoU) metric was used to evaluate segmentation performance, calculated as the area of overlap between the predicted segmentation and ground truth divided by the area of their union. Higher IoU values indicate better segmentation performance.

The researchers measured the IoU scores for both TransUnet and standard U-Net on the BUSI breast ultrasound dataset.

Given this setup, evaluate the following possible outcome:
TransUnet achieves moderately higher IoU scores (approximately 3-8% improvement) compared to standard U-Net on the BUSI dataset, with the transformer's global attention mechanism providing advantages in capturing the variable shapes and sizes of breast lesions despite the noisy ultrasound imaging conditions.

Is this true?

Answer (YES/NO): NO